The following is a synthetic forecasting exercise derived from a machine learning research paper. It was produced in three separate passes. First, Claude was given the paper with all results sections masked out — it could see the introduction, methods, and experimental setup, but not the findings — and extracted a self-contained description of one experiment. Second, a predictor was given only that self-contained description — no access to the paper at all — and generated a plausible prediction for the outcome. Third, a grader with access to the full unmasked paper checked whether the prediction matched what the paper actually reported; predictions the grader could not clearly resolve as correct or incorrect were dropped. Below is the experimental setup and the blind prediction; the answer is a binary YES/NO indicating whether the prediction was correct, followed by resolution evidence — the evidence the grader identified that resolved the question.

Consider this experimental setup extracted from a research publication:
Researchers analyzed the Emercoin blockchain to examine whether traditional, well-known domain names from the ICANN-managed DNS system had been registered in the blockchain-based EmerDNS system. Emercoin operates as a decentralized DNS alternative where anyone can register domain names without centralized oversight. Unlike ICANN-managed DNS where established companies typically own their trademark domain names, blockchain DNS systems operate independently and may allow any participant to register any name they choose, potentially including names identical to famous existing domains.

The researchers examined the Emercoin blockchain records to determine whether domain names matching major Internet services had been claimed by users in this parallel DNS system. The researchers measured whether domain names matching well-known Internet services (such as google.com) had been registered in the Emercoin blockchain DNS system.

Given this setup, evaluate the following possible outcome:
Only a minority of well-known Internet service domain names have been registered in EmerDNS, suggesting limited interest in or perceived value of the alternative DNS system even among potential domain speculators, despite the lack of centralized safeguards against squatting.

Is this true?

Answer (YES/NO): NO